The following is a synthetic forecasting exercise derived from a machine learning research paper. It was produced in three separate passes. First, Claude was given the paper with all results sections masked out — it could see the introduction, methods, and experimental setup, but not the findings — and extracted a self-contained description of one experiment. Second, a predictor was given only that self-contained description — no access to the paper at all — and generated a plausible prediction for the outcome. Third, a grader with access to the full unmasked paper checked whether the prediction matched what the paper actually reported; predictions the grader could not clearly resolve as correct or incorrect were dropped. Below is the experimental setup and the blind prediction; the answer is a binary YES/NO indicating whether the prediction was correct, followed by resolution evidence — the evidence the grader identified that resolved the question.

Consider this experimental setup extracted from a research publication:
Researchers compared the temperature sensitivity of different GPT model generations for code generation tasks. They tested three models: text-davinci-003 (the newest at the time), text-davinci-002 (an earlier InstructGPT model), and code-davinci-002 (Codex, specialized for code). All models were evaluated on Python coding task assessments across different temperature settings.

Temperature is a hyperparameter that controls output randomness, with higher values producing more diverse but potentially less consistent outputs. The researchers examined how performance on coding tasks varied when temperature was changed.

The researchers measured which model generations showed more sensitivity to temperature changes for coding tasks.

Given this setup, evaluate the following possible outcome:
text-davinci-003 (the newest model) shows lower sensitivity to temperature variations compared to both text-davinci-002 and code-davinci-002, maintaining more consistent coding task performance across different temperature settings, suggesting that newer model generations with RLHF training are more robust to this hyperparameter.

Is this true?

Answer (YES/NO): YES